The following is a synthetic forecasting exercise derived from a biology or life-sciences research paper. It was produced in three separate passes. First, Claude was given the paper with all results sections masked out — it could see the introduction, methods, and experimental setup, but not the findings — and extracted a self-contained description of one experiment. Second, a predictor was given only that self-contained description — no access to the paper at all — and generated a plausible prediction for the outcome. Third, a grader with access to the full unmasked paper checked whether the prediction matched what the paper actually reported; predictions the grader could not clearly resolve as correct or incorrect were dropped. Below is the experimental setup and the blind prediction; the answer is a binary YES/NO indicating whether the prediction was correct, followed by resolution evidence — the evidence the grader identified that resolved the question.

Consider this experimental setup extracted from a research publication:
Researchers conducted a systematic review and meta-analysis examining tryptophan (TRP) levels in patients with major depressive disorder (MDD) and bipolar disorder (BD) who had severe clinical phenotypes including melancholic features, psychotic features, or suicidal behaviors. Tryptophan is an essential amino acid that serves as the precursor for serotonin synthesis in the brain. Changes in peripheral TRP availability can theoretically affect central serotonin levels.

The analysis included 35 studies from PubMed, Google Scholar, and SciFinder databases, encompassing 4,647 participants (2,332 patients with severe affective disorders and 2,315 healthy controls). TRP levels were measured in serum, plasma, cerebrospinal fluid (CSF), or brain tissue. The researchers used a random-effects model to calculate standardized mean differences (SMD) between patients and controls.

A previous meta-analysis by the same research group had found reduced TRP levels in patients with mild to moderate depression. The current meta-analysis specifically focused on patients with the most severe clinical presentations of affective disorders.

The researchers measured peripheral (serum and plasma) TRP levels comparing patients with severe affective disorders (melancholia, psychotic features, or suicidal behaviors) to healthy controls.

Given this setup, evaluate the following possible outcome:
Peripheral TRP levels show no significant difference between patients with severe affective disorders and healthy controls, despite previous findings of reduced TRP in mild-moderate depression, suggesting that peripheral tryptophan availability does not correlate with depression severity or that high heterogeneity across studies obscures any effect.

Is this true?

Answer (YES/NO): NO